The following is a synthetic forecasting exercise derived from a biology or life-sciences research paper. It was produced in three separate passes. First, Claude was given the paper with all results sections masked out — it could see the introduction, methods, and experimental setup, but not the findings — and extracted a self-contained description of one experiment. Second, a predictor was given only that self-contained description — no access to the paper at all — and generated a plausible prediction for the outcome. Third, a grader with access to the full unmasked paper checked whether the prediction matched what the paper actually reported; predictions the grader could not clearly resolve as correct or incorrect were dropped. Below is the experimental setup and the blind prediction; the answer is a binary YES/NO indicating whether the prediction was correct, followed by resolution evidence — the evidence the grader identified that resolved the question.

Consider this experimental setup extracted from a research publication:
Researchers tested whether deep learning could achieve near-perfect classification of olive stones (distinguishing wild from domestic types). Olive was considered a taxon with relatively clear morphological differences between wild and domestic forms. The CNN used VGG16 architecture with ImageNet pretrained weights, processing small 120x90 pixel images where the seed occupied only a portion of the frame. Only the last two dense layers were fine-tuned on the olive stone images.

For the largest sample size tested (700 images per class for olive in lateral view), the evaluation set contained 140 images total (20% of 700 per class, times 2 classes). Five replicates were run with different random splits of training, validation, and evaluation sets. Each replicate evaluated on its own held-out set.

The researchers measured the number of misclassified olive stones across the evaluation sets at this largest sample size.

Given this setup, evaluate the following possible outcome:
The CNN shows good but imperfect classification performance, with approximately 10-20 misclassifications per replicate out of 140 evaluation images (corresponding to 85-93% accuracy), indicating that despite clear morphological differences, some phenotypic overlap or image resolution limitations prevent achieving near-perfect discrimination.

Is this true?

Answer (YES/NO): NO